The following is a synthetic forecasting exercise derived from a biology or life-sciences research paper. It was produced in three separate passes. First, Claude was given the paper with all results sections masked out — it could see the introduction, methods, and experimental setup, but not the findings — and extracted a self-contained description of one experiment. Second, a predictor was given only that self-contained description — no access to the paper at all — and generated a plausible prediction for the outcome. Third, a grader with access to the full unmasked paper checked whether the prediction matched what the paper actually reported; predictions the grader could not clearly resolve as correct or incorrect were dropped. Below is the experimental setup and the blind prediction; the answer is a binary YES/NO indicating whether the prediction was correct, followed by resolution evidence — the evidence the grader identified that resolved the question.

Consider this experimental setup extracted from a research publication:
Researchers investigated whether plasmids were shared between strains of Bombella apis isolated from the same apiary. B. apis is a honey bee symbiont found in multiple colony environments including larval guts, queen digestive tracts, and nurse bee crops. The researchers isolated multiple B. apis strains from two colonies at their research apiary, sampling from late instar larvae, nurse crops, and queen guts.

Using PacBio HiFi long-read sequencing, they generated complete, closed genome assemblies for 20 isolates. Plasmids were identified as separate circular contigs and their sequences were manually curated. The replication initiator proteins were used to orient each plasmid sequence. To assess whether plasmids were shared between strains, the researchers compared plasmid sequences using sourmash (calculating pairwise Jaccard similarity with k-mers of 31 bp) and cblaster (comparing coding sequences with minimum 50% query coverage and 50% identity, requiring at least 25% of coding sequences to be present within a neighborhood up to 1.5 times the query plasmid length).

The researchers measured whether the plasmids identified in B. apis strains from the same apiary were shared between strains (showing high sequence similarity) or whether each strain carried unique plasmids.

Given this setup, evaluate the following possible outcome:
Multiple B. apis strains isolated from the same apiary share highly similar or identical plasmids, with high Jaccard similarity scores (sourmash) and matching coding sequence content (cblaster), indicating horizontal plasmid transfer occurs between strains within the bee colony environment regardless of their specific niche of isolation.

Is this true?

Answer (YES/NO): NO